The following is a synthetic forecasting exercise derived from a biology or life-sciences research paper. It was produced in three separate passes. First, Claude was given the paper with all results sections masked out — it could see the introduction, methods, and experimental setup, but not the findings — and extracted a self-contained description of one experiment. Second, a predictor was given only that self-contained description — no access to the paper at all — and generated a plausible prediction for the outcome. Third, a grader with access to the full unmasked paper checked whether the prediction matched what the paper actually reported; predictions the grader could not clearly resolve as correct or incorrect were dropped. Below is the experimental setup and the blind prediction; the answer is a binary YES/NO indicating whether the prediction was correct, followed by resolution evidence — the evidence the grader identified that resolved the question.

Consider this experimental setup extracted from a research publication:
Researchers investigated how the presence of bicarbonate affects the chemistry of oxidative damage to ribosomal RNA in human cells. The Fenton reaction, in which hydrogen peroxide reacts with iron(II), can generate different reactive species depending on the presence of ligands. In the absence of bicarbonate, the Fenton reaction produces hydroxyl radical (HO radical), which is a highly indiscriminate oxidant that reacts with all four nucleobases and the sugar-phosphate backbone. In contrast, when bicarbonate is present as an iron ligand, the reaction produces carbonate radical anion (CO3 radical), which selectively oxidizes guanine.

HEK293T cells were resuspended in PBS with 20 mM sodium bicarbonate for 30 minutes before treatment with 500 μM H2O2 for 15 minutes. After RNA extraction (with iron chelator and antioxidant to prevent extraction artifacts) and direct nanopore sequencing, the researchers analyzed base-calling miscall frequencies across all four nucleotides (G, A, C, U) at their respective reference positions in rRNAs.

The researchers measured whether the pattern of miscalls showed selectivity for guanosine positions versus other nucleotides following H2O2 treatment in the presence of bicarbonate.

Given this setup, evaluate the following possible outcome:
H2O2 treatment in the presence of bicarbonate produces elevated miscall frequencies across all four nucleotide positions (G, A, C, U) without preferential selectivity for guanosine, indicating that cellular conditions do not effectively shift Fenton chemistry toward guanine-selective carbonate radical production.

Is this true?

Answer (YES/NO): NO